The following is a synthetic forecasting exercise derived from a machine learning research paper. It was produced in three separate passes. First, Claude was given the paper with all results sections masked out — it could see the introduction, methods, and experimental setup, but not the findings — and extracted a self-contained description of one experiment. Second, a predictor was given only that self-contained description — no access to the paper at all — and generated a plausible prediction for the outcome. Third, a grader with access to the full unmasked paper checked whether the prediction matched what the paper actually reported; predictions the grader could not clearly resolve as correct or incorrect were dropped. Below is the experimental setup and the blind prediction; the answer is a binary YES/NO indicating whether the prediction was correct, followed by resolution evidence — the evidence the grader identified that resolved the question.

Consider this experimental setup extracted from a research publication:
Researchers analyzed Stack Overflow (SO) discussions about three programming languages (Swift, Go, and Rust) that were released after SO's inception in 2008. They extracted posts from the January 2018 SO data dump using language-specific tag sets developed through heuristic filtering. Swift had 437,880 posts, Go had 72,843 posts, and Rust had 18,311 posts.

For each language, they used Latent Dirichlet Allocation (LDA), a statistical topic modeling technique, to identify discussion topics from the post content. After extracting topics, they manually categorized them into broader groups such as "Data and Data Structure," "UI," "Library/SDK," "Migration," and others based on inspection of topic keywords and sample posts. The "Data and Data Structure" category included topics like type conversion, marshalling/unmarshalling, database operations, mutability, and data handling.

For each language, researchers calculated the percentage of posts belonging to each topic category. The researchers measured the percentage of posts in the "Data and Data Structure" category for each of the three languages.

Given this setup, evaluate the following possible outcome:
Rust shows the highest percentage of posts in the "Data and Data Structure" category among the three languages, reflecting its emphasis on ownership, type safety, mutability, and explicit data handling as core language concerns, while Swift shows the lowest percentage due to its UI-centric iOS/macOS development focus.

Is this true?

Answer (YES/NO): YES